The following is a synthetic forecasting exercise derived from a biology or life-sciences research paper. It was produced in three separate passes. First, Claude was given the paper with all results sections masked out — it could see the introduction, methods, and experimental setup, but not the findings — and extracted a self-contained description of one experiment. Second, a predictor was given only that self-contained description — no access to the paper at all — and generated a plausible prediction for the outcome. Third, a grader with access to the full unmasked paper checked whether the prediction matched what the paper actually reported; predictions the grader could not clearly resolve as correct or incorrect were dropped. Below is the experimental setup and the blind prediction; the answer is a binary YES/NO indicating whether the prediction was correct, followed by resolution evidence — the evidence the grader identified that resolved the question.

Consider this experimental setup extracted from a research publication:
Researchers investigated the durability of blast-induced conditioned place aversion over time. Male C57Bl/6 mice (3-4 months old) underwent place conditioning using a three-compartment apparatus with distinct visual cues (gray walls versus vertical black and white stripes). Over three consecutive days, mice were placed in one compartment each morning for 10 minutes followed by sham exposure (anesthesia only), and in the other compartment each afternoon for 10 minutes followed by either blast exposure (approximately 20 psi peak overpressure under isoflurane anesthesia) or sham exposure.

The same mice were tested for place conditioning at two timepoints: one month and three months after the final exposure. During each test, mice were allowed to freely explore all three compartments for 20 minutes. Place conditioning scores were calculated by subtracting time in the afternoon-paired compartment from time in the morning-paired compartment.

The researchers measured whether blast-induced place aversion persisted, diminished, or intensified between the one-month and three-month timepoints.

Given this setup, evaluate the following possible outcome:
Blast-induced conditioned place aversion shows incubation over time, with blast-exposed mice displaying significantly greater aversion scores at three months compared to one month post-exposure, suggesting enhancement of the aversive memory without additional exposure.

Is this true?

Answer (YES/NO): NO